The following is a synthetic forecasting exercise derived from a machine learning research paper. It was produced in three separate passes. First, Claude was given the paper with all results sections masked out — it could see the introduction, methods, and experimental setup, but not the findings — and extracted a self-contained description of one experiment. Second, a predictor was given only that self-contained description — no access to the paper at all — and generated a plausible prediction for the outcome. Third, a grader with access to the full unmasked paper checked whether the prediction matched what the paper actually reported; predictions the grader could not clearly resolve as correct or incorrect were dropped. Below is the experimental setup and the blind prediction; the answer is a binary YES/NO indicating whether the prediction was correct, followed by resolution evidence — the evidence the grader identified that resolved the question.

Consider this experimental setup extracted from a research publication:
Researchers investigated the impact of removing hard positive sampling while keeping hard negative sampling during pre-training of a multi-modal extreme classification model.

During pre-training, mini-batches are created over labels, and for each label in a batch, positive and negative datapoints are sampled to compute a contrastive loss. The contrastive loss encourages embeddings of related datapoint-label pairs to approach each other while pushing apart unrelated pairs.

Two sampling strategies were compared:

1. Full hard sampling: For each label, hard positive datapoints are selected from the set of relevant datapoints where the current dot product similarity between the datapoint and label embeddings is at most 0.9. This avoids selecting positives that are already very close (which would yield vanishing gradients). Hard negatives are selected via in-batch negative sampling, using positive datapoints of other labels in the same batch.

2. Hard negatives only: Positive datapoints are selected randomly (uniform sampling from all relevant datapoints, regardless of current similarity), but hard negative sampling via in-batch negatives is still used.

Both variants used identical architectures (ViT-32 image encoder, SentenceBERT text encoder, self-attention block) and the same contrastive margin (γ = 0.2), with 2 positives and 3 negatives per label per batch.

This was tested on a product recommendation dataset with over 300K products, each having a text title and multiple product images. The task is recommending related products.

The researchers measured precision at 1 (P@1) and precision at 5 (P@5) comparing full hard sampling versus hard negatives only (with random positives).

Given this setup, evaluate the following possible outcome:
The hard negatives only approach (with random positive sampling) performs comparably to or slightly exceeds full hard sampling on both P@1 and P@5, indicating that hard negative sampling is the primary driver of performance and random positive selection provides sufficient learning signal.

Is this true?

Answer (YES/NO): NO